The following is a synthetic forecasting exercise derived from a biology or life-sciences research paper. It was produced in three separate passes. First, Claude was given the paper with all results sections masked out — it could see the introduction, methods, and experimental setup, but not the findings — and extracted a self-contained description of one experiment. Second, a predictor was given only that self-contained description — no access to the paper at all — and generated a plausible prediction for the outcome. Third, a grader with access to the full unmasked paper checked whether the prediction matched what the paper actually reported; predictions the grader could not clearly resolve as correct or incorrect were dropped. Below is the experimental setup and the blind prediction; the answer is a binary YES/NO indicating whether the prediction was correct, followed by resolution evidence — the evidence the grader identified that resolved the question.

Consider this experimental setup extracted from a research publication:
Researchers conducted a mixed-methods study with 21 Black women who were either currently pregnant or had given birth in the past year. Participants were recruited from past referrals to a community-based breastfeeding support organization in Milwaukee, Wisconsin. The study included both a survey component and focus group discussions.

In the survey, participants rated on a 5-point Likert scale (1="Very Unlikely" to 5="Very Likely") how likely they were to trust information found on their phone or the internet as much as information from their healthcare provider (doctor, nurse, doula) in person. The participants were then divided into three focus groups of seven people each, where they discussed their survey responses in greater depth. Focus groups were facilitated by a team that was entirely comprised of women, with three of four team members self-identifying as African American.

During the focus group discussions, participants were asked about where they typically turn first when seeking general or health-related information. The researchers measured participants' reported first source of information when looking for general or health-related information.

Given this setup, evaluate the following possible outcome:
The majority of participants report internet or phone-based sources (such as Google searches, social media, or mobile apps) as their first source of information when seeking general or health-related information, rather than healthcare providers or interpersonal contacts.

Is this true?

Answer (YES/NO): YES